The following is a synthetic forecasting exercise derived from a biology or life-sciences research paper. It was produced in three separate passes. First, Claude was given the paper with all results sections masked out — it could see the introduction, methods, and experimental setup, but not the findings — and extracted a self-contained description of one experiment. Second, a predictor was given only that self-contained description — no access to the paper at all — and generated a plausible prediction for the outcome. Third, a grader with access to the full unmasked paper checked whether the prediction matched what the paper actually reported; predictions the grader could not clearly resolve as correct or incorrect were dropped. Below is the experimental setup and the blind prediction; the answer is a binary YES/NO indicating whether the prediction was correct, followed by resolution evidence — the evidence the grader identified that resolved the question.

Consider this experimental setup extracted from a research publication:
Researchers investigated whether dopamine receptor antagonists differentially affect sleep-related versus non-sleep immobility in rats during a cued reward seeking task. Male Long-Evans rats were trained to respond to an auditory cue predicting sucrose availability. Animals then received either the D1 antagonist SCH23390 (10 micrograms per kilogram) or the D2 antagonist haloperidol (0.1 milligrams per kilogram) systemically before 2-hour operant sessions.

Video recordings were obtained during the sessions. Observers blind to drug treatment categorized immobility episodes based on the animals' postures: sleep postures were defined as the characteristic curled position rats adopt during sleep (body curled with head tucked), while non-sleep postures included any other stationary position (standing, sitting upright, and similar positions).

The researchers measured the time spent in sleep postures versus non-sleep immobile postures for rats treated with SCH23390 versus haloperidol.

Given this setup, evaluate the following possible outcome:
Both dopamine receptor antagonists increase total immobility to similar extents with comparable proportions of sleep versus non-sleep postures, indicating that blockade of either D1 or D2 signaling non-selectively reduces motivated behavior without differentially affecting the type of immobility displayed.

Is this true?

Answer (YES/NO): NO